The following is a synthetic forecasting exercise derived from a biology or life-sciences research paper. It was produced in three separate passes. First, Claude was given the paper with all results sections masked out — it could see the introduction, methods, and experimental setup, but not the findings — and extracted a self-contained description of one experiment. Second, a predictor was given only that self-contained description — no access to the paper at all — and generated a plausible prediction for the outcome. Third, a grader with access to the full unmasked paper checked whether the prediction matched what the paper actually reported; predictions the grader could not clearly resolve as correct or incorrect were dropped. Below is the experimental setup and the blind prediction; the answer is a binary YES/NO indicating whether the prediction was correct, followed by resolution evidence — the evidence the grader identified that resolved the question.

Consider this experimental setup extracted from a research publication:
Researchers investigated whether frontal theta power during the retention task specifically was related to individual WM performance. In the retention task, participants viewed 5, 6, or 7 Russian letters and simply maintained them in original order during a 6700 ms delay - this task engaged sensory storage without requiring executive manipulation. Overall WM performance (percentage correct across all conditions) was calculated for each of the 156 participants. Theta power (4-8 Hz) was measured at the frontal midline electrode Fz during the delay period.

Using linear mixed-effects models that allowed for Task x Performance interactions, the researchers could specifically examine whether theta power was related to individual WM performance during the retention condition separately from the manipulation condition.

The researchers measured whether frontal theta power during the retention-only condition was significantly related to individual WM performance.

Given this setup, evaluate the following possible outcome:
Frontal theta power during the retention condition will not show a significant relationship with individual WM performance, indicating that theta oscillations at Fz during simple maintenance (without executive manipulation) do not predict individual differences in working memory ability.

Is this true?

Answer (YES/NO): YES